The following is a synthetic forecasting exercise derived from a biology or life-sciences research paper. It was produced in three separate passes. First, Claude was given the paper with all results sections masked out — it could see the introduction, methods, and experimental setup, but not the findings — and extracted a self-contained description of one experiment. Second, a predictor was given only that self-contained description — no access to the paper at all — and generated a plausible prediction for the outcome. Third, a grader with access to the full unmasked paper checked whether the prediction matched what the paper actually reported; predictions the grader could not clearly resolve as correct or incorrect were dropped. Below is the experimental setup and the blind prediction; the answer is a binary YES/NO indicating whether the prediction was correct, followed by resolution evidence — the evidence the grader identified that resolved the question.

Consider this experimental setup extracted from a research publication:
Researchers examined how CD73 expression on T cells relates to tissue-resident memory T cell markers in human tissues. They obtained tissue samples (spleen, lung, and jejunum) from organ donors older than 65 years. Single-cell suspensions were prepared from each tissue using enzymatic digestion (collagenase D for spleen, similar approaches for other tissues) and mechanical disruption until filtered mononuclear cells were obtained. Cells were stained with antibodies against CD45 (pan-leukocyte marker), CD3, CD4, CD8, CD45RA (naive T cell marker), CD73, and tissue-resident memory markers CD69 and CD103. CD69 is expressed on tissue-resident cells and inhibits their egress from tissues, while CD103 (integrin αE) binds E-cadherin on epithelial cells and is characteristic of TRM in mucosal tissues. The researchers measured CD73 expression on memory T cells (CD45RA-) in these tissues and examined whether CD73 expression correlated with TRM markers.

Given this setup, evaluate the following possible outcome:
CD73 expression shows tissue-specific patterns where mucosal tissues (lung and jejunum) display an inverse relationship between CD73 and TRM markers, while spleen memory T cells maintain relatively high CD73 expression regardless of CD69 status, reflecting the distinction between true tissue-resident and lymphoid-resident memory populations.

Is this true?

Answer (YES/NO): NO